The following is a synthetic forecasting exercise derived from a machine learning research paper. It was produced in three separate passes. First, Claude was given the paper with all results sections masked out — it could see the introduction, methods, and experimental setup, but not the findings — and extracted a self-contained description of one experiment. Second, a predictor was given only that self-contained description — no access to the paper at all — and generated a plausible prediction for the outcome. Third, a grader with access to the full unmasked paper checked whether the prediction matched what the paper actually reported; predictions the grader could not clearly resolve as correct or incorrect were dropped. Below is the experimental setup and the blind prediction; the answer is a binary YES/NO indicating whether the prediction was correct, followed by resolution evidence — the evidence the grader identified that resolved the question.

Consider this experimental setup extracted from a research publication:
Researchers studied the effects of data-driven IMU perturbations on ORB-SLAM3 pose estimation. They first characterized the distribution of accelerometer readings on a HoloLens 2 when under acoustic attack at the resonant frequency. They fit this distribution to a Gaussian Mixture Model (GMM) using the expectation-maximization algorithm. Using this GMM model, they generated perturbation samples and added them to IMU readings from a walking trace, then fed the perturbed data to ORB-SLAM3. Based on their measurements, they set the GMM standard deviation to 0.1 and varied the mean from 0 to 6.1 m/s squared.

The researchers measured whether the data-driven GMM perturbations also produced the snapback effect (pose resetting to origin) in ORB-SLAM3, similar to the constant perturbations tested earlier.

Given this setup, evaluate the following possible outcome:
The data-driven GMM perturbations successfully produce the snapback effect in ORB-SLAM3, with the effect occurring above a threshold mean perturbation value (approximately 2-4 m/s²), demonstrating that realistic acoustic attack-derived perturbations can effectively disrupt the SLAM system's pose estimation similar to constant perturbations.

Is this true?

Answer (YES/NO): NO